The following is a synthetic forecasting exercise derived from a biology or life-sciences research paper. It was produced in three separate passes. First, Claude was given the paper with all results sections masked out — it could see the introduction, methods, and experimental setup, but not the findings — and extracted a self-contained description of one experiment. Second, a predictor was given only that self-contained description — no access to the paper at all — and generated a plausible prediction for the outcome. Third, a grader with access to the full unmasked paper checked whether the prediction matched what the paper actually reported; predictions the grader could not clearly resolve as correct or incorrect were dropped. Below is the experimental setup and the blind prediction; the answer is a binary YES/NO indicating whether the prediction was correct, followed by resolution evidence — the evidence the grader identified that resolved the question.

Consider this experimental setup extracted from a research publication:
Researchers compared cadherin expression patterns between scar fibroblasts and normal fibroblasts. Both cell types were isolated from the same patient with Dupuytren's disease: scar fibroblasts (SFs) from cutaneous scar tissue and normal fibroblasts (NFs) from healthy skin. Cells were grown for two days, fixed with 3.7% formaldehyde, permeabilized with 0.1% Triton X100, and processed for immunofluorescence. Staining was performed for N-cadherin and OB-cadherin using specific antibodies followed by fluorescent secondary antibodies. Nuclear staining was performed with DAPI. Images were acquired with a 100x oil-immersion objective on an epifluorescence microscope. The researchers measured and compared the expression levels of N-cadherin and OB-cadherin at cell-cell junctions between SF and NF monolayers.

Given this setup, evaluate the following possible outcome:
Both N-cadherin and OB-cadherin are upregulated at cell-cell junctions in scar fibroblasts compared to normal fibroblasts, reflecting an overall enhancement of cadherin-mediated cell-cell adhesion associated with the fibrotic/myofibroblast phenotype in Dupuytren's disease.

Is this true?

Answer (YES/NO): NO